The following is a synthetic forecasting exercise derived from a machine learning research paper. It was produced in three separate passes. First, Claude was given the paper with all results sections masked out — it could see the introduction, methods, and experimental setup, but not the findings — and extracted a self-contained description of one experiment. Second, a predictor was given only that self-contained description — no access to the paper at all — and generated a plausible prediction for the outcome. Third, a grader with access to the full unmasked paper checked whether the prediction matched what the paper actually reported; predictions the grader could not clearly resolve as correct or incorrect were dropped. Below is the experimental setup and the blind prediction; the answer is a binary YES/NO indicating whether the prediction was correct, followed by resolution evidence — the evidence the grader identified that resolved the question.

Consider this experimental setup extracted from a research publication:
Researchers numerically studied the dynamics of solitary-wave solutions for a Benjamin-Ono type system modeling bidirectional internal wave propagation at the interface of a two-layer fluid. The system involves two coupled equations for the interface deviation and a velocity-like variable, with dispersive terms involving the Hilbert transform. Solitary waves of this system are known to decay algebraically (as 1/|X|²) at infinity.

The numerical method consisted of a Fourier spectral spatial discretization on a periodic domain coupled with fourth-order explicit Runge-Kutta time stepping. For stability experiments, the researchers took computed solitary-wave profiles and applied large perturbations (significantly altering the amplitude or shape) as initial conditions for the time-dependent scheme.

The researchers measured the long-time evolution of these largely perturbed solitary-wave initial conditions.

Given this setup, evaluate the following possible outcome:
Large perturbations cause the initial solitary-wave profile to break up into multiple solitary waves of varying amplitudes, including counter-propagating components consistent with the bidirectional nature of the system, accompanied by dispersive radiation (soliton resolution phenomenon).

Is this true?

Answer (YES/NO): NO